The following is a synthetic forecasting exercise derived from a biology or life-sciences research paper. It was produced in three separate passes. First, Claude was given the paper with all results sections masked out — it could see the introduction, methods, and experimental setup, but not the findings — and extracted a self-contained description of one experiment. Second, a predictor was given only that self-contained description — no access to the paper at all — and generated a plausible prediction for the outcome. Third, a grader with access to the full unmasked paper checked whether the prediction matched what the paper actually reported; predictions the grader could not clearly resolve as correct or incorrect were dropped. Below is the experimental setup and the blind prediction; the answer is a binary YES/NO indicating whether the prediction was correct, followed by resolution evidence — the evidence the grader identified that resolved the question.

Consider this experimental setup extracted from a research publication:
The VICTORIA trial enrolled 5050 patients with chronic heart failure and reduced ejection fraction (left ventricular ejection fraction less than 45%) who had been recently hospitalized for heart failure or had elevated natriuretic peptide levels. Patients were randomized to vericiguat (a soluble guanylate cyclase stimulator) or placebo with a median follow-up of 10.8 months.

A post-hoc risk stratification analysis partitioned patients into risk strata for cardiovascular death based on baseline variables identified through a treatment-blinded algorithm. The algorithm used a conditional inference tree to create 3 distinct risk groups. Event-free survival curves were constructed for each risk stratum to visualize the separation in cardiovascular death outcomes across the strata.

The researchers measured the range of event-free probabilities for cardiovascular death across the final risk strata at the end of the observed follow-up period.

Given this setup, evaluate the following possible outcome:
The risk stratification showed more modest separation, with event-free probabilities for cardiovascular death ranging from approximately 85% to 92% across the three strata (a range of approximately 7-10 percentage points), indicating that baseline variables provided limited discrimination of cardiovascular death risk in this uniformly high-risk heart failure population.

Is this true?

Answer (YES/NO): NO